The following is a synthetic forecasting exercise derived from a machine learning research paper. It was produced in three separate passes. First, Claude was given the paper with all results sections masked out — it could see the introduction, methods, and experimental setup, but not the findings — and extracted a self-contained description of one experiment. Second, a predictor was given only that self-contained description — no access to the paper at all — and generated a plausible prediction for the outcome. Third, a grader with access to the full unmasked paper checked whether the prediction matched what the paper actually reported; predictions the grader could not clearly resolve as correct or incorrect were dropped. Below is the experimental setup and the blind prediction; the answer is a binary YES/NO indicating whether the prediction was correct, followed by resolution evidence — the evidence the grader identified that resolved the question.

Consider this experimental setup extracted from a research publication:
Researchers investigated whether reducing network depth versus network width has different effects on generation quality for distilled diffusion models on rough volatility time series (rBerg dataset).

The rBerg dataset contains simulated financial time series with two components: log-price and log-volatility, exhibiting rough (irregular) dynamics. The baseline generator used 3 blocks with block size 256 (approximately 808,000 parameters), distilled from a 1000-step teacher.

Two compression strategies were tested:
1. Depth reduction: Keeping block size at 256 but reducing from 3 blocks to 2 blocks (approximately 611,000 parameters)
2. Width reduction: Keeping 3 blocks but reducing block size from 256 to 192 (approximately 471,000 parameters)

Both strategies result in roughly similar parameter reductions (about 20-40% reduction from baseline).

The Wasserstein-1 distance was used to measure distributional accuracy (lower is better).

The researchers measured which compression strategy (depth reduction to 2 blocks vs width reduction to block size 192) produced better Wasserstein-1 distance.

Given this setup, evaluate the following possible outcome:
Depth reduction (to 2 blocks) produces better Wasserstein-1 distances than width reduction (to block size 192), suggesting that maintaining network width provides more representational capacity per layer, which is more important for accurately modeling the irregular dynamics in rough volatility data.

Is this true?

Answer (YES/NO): YES